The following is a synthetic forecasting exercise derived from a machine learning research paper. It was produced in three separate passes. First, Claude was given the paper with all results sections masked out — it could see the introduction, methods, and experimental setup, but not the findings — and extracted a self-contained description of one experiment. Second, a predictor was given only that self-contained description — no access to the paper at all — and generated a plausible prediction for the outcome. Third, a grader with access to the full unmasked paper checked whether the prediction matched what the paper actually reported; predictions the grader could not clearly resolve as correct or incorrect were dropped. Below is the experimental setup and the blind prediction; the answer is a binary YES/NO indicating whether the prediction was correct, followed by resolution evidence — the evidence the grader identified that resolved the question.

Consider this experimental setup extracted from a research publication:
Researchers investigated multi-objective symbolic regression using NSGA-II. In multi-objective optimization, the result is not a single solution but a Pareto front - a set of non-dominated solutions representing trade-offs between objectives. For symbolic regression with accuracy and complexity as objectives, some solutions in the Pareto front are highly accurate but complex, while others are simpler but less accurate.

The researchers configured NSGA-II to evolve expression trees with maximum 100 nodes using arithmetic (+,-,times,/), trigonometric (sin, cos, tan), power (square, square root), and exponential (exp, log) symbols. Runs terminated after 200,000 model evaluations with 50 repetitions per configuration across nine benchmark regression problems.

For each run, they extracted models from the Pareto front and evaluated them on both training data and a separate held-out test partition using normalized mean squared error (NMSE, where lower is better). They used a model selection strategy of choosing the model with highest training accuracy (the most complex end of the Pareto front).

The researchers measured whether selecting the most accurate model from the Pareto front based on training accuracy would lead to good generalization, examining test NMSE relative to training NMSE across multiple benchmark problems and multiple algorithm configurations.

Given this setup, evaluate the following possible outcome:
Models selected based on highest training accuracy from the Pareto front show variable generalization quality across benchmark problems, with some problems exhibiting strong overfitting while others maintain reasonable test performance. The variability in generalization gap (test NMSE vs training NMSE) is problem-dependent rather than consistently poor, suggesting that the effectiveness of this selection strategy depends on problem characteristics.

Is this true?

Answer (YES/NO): YES